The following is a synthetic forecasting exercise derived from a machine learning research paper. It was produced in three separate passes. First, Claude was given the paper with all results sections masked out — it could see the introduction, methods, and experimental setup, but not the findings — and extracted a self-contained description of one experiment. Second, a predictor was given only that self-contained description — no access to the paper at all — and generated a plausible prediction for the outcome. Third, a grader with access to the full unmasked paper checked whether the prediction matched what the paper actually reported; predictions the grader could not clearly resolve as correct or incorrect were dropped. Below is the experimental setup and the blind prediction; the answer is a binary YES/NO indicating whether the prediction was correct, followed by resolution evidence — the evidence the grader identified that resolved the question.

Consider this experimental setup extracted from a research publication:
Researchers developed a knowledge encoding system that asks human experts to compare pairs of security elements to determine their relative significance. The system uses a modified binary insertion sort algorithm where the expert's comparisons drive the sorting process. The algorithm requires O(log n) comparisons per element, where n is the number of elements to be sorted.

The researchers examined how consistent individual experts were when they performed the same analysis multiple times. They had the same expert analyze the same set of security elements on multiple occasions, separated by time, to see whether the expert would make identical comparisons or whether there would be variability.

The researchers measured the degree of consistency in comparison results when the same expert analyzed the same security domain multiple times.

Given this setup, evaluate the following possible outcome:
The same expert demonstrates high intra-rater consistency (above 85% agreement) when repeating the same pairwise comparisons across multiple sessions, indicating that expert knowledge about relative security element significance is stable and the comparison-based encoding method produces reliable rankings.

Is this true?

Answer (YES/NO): YES